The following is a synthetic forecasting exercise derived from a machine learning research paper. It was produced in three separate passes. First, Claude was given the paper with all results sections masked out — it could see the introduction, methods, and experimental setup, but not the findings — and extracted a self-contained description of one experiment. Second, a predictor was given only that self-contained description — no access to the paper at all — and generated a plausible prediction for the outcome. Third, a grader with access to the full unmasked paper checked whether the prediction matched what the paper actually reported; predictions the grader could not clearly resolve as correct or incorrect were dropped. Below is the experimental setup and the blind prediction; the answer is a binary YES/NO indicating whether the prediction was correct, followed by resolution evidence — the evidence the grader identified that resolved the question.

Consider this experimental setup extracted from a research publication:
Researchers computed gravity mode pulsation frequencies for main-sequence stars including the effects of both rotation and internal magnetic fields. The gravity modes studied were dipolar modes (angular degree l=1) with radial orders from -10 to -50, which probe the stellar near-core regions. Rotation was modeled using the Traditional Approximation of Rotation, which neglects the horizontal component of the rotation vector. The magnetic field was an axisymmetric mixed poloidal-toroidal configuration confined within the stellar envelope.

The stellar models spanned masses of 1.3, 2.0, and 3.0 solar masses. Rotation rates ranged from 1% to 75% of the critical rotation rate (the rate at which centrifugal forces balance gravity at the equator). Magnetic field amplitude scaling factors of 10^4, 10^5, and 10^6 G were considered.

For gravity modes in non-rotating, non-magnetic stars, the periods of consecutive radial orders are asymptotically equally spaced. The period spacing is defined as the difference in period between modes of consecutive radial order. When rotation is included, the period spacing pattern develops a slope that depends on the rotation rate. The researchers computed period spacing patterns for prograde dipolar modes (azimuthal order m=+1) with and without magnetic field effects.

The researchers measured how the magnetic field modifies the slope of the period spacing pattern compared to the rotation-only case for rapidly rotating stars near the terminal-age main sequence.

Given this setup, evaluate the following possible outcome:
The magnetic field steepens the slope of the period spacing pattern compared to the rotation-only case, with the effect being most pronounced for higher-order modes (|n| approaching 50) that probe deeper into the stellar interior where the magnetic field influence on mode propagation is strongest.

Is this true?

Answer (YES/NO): YES